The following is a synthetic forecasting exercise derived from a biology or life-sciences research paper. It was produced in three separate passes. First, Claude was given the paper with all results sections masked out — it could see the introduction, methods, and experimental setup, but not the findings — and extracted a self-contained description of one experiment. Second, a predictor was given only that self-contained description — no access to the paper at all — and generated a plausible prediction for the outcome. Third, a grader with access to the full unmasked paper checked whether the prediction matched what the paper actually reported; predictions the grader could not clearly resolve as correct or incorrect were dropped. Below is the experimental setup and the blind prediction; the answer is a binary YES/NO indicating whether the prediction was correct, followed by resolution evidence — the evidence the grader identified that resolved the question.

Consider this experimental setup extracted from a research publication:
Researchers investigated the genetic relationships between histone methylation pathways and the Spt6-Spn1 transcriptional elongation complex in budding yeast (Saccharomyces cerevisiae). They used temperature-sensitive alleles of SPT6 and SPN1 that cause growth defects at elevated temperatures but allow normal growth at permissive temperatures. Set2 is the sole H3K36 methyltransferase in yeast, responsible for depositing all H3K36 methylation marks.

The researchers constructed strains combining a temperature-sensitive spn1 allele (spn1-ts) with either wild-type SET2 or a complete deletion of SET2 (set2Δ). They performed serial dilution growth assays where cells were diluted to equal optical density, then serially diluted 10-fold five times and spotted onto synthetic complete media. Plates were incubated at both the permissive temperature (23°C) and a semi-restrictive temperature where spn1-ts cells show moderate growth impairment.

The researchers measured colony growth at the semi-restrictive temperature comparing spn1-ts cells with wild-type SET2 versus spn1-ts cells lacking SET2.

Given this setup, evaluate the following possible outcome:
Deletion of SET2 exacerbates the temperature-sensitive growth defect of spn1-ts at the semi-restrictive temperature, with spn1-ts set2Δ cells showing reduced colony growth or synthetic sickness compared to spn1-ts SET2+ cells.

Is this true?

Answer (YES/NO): NO